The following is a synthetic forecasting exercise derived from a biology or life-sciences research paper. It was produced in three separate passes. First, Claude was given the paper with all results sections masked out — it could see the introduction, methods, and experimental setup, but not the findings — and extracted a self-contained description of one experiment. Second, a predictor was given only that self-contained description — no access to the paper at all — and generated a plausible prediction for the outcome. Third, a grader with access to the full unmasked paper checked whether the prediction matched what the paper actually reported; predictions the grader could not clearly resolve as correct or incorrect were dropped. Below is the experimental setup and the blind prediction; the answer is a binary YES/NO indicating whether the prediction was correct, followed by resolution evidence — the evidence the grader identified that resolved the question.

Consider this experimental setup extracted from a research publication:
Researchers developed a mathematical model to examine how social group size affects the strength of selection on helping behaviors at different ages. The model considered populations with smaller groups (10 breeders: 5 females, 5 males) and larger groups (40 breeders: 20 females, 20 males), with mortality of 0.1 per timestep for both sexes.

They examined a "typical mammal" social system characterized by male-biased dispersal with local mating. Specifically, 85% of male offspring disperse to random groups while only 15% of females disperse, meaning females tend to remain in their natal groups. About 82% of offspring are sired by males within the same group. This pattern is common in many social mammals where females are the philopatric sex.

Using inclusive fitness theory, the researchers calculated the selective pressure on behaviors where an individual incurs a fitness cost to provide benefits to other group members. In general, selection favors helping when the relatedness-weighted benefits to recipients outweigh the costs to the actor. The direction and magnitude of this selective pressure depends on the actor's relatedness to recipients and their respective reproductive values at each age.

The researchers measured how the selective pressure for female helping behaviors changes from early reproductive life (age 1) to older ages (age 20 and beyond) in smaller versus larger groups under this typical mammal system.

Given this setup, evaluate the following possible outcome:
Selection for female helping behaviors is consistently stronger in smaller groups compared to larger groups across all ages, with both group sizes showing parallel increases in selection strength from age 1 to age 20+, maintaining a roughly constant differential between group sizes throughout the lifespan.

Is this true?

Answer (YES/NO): NO